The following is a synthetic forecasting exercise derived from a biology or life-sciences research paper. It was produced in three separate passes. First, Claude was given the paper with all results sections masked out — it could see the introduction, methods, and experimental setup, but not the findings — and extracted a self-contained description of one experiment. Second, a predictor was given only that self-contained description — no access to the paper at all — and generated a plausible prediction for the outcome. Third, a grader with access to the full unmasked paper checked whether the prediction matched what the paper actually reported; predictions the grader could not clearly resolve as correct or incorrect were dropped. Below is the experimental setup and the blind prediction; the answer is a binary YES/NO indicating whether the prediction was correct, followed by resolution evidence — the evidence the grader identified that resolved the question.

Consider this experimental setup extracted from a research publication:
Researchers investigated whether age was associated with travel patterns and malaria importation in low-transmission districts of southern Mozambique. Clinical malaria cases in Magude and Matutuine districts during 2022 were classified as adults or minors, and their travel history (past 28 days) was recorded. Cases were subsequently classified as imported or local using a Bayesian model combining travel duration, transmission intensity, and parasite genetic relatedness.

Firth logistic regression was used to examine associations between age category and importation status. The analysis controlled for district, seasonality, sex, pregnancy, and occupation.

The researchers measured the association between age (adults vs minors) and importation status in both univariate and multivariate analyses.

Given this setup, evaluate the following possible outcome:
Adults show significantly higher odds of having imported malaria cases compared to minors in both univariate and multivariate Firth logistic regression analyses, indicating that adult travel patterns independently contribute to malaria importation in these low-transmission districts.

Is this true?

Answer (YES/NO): NO